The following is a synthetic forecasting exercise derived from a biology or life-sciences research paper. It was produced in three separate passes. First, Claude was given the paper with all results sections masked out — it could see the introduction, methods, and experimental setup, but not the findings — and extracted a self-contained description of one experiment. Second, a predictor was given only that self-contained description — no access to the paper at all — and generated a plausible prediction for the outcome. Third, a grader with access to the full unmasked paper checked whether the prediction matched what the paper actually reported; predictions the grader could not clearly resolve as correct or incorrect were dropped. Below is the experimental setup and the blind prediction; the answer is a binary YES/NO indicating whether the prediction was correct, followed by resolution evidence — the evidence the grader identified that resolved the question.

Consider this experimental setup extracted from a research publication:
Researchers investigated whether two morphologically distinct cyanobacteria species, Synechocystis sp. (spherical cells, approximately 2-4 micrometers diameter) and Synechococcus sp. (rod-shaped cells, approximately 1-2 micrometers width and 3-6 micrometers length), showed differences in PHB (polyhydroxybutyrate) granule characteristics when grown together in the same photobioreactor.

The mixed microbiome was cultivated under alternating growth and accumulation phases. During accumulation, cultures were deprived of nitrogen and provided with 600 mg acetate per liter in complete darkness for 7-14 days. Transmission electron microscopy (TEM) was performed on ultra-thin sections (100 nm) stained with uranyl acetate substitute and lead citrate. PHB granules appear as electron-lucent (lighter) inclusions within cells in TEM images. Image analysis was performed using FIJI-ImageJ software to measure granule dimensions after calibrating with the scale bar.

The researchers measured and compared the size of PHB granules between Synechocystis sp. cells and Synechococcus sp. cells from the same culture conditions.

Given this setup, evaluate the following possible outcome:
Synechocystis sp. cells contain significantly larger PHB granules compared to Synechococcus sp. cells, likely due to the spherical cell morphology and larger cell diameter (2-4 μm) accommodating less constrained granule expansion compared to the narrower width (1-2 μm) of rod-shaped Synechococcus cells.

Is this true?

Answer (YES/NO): YES